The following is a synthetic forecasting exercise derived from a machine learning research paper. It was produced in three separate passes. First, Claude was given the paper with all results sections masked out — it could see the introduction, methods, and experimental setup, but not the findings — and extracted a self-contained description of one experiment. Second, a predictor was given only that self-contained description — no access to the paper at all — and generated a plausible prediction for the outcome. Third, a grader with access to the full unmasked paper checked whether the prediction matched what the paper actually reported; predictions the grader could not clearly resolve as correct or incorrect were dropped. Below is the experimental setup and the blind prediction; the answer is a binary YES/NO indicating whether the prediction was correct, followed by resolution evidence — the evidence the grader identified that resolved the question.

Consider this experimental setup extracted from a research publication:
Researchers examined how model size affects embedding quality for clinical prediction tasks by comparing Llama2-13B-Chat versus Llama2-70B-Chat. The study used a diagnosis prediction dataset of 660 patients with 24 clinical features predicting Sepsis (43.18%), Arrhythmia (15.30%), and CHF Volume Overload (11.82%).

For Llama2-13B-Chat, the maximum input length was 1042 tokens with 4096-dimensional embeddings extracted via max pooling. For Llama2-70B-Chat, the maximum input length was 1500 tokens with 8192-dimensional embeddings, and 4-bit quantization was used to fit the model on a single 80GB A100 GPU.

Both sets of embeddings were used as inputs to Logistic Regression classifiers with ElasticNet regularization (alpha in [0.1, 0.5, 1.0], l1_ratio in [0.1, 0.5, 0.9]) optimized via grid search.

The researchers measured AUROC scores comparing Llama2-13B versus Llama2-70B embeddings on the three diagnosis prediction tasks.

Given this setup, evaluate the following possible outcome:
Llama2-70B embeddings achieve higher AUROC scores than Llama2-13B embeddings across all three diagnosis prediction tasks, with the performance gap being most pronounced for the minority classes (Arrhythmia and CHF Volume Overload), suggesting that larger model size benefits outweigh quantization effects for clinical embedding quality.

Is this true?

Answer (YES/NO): NO